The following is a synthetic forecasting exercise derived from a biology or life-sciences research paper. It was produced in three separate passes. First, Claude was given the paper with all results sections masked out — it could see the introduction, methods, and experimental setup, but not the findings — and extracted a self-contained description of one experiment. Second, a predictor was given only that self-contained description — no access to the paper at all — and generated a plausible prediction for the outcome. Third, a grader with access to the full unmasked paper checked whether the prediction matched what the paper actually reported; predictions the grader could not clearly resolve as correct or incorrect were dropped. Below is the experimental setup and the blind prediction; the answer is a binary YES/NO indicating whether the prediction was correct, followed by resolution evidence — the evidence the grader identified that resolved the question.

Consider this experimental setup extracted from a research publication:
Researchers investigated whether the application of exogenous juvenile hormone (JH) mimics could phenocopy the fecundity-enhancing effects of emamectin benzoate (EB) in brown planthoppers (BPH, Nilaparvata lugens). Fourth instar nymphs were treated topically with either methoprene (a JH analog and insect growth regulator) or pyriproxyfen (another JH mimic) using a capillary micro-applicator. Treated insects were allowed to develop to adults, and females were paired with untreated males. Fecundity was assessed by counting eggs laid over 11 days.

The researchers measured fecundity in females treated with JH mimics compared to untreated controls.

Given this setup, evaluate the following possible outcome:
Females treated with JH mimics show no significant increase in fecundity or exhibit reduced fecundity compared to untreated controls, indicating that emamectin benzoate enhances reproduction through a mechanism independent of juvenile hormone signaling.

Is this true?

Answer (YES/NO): NO